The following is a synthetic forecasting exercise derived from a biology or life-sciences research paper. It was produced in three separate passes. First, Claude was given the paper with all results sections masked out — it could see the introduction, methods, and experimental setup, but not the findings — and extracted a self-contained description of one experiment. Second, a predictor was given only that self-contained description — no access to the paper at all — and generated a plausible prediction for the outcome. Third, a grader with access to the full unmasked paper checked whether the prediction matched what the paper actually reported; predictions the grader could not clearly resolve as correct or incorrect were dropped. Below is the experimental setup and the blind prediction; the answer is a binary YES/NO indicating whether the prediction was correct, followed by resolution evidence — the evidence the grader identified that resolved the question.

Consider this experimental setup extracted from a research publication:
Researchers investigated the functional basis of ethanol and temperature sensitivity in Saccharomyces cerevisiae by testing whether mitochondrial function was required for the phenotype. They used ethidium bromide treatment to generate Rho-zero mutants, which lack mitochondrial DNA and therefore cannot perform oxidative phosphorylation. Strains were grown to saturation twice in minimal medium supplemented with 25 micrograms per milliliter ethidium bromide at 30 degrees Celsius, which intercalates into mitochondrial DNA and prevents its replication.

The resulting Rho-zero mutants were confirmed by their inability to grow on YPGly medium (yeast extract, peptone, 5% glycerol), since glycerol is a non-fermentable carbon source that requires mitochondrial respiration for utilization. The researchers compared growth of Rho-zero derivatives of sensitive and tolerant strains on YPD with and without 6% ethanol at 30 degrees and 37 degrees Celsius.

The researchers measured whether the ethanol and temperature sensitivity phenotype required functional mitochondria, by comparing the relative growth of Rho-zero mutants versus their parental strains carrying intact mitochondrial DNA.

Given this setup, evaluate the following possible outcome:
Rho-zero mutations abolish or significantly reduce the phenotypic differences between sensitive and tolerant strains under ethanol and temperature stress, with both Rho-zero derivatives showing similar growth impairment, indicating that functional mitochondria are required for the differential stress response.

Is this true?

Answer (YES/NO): NO